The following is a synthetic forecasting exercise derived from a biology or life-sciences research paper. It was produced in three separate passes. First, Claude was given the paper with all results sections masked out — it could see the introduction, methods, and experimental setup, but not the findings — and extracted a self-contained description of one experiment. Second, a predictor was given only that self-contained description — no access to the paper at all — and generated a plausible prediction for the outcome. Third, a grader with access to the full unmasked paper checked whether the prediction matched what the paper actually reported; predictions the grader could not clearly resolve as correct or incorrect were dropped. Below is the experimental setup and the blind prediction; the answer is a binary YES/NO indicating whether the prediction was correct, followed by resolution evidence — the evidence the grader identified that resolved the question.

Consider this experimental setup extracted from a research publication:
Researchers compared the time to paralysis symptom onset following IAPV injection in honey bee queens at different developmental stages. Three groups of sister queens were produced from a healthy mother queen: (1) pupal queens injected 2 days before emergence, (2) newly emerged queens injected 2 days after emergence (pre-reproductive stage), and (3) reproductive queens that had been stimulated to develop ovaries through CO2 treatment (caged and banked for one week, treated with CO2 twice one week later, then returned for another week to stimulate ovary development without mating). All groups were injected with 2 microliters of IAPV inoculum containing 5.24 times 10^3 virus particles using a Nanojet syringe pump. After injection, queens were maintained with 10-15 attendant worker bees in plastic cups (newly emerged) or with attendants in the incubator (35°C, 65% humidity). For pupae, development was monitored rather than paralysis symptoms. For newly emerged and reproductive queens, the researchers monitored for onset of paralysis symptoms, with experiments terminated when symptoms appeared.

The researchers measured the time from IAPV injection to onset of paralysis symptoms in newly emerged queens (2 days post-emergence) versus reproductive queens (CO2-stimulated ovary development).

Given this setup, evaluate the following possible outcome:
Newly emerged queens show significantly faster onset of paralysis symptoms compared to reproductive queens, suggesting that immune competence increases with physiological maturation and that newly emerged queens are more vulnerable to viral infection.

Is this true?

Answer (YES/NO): YES